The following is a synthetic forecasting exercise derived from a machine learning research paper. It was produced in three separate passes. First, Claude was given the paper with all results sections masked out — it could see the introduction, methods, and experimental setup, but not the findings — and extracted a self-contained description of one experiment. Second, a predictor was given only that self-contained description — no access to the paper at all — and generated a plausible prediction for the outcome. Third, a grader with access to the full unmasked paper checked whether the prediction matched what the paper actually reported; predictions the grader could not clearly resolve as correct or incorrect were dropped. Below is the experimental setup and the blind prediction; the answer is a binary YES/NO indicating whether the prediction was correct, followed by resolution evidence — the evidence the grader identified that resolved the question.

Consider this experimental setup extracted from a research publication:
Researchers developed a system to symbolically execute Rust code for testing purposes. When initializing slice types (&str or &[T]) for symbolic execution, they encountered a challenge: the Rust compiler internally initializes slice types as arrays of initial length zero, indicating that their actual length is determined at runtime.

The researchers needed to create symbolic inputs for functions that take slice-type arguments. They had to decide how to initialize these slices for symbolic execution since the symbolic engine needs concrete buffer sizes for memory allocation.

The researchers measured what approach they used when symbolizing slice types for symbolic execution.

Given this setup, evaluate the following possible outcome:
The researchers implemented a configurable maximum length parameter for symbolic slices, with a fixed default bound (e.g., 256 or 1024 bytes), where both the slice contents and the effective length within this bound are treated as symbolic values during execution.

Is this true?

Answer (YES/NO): NO